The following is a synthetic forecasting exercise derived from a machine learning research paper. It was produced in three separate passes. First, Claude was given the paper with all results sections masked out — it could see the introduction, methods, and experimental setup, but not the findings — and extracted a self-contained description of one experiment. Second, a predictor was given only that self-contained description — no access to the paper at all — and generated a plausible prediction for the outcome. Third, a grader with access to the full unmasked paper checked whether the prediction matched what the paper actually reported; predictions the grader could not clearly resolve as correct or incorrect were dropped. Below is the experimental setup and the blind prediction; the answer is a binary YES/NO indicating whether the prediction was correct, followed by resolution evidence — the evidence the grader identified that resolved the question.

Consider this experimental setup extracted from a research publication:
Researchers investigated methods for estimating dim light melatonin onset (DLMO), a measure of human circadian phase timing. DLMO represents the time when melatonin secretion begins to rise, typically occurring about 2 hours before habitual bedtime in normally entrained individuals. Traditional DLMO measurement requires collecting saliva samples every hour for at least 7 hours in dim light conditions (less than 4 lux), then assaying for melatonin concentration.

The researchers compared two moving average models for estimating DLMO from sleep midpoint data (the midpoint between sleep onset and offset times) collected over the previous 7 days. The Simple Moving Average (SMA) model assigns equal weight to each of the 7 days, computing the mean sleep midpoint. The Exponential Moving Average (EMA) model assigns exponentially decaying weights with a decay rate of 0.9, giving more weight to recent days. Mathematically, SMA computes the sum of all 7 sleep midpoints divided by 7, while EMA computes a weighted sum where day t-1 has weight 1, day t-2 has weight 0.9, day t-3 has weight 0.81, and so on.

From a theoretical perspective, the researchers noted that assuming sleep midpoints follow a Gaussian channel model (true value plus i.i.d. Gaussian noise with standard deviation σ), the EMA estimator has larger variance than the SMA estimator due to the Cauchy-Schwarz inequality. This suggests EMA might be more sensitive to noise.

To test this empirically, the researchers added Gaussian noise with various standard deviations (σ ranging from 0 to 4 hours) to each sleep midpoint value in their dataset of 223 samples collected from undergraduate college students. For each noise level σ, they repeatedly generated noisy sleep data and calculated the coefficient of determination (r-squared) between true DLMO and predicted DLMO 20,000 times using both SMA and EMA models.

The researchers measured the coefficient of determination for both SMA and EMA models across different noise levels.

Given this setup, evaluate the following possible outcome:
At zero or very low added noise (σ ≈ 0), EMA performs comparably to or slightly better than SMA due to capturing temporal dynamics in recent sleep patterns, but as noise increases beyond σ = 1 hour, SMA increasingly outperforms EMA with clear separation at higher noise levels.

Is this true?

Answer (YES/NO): NO